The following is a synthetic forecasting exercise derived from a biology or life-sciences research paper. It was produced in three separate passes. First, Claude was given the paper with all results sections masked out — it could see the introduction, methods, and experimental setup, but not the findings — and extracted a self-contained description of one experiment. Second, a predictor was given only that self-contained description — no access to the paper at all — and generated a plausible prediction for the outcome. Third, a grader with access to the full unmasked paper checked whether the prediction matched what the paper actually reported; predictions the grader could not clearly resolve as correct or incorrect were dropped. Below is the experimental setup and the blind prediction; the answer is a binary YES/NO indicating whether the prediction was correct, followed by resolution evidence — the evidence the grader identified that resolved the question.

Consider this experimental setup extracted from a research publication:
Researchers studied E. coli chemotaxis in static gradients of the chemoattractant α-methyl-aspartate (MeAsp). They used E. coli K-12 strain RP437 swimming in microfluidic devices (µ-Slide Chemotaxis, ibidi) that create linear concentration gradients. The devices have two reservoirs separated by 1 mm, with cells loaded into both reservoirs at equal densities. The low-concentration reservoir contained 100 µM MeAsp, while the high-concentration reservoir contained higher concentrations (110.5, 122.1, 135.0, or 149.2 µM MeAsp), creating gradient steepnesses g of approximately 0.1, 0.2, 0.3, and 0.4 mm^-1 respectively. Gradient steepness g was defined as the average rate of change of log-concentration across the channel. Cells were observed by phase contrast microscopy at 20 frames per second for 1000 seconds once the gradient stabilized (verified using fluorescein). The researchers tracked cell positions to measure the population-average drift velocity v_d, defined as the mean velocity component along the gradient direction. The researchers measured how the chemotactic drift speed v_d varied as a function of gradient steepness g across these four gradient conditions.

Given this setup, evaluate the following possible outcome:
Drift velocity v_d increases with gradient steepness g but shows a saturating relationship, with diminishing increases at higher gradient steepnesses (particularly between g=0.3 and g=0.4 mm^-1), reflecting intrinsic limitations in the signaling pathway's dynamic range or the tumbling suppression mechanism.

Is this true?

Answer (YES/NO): NO